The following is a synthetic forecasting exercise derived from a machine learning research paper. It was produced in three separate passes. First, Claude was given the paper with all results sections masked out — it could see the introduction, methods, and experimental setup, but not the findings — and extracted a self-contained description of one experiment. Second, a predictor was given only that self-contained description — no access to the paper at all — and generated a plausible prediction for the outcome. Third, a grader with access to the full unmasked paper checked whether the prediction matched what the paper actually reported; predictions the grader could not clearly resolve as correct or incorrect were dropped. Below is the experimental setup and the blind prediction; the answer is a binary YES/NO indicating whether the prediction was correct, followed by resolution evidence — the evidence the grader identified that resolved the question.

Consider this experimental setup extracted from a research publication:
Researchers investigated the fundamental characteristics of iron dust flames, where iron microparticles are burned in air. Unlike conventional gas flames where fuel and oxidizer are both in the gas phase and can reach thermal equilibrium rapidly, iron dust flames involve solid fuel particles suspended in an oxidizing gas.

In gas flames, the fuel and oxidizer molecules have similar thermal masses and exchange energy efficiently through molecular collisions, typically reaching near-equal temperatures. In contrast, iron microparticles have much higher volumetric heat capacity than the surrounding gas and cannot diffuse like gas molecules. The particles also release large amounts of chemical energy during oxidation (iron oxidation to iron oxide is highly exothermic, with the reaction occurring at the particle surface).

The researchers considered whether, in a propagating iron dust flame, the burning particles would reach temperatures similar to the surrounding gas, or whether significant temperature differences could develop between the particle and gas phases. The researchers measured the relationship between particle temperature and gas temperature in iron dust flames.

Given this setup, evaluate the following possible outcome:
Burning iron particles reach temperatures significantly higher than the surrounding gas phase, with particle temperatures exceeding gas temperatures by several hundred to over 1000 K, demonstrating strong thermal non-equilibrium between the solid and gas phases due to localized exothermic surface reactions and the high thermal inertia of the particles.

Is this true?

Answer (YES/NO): YES